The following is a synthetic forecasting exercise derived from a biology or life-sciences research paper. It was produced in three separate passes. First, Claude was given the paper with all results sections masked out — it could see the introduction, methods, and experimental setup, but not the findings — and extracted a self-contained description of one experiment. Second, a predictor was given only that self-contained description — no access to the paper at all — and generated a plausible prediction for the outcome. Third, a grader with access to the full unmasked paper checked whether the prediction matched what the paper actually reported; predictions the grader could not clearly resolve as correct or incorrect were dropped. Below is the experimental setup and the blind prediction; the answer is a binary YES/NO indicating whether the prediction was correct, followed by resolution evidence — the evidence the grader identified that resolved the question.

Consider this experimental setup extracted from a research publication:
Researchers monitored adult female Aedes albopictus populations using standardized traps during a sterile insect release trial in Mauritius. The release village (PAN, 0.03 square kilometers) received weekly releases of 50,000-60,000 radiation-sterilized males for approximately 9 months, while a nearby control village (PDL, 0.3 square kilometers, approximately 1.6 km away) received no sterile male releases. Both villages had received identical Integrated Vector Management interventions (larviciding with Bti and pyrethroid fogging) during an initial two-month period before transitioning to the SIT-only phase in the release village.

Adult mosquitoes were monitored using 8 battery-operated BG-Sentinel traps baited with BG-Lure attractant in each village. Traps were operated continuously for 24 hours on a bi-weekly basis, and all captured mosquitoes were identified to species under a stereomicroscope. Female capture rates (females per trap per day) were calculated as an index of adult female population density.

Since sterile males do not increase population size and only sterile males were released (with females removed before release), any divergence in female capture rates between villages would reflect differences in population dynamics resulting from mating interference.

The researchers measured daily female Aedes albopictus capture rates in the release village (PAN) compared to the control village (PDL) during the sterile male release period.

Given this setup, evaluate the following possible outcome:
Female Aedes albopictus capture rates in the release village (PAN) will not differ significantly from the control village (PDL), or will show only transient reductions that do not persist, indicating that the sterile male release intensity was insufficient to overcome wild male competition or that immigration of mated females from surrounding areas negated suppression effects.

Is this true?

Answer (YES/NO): NO